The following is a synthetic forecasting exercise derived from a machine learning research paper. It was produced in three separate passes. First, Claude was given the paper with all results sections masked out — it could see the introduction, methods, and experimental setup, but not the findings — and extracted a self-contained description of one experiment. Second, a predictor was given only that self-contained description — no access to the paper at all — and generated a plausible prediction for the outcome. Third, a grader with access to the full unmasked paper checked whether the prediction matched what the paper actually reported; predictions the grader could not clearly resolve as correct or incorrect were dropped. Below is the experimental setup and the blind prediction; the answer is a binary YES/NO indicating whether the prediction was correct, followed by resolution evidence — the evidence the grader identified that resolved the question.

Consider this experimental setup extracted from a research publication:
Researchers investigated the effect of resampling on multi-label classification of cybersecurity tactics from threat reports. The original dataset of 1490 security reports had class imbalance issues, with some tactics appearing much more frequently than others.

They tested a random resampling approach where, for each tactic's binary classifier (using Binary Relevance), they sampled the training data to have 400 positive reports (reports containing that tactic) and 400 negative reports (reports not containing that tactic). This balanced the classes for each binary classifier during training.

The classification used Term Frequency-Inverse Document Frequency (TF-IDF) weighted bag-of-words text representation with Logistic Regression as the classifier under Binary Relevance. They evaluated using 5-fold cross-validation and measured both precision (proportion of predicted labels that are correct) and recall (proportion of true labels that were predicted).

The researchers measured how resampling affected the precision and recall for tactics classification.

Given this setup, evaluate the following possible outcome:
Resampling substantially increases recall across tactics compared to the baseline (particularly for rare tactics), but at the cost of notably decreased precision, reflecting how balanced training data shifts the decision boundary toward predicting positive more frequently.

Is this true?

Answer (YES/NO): NO